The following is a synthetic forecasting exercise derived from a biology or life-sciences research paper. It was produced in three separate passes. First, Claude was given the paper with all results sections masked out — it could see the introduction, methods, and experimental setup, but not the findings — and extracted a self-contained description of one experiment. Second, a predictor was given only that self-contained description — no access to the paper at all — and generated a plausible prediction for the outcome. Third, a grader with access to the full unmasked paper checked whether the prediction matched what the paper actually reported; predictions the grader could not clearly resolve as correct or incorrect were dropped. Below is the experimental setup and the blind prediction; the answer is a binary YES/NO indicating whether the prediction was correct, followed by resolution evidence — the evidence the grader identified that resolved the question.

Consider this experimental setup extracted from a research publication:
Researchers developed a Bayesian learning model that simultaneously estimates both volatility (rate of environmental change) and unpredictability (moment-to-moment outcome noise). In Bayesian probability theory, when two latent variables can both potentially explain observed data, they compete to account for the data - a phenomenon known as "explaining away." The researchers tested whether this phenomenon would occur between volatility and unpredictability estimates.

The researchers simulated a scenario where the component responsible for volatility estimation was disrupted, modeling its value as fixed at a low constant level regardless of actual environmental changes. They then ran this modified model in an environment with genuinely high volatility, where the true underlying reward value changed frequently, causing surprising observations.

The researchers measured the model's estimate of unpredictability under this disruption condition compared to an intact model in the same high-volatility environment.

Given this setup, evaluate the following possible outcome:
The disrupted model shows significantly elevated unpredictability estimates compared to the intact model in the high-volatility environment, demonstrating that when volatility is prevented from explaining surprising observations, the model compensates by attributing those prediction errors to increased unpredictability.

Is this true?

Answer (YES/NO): YES